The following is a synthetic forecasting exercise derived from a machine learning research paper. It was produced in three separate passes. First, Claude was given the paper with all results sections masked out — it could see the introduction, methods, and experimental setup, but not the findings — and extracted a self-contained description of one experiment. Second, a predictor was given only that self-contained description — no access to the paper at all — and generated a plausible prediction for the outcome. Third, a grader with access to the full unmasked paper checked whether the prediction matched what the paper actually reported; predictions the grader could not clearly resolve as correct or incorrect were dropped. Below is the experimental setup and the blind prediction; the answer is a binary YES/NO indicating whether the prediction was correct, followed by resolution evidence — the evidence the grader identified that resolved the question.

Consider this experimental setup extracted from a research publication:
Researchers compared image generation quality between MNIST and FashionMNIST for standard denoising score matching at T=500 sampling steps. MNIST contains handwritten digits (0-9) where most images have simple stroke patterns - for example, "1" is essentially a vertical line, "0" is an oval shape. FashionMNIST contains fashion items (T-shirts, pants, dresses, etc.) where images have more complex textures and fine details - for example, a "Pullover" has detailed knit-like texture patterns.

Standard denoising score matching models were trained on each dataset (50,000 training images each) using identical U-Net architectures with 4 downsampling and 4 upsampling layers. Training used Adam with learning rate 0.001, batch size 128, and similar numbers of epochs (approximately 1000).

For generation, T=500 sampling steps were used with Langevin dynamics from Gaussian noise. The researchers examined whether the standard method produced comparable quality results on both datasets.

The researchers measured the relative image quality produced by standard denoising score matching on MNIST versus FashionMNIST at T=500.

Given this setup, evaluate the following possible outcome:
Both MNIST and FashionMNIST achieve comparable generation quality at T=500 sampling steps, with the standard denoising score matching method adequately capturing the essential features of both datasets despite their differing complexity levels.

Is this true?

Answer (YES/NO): NO